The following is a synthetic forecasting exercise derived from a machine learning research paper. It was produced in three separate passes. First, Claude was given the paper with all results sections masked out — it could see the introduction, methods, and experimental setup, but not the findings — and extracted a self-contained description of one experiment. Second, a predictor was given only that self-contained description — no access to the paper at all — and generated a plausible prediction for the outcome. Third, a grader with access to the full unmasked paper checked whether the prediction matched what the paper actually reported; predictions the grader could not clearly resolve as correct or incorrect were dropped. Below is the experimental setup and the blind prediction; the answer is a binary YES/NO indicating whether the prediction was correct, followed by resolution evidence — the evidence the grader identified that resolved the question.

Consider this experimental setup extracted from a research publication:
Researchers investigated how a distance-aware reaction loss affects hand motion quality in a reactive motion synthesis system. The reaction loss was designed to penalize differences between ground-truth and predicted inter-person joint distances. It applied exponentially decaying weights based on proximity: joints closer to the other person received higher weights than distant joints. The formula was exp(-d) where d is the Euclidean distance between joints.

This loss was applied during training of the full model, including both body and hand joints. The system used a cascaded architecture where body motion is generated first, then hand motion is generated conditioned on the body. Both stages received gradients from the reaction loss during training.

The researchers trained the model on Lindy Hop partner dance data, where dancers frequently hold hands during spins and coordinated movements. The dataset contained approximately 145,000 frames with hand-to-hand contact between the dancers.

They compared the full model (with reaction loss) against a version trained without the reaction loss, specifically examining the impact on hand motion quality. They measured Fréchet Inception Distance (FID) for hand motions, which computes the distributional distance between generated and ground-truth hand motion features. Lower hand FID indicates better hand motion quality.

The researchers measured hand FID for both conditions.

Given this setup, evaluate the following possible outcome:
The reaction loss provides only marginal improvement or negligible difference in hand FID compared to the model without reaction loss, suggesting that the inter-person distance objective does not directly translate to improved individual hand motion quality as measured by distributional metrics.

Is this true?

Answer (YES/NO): NO